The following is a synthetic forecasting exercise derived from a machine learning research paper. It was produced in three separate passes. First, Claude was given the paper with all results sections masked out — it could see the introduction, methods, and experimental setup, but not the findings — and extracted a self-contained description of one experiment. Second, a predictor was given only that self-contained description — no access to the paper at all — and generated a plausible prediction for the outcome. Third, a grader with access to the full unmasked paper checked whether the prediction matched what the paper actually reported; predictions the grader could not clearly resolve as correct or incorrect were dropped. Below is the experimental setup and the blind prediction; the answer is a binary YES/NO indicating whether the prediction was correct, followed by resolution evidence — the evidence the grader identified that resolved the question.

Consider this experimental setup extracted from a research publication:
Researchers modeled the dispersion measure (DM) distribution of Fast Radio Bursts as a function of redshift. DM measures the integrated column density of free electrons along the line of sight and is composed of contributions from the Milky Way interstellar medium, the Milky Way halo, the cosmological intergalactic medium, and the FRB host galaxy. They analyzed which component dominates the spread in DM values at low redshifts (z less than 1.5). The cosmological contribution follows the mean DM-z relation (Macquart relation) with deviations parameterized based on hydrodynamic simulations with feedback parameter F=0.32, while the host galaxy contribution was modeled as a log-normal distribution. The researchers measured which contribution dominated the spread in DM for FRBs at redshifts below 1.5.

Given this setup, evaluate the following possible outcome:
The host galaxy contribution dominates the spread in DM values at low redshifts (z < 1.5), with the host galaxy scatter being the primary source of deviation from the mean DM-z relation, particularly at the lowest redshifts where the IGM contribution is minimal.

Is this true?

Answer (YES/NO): YES